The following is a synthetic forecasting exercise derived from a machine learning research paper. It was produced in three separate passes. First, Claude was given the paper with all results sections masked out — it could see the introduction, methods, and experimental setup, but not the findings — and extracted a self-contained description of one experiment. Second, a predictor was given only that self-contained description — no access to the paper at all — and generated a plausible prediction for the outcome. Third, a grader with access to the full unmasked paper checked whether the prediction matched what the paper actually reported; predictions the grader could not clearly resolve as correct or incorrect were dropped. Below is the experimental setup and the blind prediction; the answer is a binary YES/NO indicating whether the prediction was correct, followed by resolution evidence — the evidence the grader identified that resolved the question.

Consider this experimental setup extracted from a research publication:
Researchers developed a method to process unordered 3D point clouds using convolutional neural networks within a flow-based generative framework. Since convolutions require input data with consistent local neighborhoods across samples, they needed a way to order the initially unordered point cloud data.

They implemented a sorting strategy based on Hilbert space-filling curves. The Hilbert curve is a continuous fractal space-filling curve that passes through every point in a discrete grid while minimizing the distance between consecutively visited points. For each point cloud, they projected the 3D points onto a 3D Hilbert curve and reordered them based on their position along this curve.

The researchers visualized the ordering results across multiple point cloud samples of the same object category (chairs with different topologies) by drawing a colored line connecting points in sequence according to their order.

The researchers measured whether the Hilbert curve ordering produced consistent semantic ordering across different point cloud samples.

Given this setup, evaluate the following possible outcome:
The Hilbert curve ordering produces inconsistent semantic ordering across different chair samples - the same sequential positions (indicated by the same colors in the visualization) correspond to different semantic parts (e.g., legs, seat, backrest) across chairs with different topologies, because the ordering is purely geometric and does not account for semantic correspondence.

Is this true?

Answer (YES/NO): NO